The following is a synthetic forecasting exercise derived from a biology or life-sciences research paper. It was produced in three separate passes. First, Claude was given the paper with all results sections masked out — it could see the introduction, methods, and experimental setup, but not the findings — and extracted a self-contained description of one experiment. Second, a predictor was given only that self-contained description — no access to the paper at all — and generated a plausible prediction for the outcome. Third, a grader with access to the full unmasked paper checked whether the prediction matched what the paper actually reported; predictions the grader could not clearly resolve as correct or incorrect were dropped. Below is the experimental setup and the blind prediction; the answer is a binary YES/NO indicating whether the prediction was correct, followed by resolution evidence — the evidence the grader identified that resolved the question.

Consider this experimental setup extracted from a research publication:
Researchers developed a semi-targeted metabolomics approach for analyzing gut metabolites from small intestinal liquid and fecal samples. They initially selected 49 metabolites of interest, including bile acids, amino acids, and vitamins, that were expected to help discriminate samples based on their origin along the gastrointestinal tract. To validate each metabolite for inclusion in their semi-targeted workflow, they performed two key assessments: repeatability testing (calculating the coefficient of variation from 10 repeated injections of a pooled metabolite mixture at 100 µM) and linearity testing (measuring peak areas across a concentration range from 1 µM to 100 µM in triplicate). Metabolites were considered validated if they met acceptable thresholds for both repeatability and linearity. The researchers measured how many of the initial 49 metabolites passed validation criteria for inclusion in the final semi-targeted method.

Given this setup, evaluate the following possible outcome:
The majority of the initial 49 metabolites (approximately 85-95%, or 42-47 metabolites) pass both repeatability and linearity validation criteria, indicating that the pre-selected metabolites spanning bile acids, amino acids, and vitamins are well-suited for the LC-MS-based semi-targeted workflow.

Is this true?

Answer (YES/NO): NO